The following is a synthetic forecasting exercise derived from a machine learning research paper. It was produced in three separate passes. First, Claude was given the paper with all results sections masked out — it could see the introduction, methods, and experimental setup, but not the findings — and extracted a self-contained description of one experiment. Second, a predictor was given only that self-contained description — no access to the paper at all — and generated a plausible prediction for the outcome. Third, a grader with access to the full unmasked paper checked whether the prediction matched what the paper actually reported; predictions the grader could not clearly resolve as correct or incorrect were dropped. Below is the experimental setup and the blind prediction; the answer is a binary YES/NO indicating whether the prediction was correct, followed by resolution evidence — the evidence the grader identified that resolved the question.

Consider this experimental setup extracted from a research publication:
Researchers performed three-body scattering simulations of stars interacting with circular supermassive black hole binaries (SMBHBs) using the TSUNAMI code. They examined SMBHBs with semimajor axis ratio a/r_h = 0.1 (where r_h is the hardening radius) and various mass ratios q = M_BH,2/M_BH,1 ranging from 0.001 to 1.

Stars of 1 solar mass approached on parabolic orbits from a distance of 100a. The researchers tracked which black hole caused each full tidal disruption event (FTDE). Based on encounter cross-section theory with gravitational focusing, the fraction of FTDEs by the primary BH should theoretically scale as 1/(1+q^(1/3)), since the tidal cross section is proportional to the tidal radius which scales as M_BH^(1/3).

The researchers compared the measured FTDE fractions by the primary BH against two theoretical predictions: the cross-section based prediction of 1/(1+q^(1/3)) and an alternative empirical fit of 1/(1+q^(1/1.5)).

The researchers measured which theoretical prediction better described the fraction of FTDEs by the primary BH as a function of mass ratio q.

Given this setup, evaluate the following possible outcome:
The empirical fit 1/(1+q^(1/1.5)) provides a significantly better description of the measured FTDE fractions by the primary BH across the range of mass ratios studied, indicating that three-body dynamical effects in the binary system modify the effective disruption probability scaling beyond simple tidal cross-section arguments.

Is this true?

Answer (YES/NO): YES